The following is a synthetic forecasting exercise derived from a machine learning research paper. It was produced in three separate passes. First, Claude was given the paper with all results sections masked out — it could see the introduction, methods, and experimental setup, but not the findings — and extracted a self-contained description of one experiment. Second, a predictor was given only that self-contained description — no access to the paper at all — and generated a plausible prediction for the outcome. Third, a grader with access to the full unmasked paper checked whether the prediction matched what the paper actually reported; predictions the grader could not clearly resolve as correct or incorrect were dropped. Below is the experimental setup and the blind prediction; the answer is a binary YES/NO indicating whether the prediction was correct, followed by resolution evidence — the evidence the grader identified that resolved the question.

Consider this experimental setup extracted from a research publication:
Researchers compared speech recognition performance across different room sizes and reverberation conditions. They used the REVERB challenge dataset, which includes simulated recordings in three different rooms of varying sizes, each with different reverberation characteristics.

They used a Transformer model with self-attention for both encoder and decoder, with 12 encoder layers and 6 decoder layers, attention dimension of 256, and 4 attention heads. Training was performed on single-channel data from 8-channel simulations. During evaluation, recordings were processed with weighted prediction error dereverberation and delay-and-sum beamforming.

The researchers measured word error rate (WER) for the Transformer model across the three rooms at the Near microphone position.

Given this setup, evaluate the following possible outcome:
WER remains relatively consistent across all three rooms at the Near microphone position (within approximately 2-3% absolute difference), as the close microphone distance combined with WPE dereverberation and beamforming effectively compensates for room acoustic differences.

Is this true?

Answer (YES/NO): YES